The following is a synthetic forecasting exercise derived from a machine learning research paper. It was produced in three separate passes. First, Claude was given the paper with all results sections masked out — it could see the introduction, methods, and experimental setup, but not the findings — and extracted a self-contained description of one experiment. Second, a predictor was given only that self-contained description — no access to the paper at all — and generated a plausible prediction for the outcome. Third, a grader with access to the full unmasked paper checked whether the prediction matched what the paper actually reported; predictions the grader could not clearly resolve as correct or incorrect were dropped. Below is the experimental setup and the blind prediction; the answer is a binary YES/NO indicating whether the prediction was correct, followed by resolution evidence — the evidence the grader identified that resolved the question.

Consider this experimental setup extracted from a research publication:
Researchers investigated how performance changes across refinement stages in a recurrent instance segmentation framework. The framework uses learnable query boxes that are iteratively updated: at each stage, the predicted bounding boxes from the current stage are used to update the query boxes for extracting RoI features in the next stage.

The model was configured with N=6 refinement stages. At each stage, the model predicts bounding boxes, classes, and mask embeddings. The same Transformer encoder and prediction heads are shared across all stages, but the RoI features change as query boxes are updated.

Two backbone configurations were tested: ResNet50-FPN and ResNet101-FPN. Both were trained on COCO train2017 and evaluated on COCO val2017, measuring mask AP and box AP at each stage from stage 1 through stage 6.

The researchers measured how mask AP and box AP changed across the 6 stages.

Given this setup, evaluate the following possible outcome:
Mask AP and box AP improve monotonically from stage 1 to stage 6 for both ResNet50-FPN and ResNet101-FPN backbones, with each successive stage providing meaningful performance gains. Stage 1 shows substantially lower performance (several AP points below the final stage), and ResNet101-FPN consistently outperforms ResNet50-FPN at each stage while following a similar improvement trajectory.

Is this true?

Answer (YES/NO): NO